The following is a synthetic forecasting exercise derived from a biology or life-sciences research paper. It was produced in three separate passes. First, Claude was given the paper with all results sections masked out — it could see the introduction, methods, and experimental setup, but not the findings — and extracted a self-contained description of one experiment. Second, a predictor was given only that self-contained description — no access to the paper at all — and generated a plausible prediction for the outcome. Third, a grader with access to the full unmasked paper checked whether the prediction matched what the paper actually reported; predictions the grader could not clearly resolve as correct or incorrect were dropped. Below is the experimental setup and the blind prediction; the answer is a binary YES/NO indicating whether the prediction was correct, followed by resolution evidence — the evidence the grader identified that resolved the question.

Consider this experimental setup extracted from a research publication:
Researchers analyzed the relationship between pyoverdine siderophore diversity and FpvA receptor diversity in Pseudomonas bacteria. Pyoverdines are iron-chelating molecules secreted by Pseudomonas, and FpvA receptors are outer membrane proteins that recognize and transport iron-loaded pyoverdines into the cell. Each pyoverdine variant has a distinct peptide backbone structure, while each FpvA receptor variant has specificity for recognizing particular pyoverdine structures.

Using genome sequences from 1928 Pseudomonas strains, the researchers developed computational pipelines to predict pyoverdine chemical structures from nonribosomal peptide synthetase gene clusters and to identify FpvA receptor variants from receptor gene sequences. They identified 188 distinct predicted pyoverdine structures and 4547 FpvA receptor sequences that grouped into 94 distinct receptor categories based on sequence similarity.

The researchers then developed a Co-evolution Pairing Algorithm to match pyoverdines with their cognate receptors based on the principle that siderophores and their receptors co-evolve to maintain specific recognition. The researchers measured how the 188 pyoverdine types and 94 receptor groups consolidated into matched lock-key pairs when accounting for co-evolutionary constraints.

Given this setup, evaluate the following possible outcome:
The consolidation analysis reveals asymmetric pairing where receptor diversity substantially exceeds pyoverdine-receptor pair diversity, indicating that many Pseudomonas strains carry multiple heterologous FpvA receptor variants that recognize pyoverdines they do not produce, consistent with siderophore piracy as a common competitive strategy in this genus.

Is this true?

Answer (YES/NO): YES